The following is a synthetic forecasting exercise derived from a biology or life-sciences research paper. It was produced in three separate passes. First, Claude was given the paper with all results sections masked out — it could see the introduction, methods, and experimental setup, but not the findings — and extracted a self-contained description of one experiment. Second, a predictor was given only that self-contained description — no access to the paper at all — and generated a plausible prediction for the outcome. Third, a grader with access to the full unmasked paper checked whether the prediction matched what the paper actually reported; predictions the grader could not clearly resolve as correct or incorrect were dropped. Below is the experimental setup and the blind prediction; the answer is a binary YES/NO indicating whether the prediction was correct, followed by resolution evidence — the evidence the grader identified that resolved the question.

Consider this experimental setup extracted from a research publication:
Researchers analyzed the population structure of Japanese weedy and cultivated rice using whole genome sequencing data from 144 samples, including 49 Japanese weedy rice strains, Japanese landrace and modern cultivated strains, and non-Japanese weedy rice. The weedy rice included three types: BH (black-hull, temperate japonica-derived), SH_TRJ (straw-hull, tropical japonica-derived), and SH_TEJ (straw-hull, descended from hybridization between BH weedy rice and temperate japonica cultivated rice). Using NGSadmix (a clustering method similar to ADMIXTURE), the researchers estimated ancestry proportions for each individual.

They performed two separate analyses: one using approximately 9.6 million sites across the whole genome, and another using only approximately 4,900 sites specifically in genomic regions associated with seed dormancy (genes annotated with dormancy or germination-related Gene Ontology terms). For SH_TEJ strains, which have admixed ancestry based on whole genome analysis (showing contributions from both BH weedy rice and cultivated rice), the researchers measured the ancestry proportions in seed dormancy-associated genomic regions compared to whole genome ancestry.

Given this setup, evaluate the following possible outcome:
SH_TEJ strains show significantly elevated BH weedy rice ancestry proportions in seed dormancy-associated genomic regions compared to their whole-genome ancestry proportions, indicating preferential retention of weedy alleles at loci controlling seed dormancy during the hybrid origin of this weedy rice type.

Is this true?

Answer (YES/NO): YES